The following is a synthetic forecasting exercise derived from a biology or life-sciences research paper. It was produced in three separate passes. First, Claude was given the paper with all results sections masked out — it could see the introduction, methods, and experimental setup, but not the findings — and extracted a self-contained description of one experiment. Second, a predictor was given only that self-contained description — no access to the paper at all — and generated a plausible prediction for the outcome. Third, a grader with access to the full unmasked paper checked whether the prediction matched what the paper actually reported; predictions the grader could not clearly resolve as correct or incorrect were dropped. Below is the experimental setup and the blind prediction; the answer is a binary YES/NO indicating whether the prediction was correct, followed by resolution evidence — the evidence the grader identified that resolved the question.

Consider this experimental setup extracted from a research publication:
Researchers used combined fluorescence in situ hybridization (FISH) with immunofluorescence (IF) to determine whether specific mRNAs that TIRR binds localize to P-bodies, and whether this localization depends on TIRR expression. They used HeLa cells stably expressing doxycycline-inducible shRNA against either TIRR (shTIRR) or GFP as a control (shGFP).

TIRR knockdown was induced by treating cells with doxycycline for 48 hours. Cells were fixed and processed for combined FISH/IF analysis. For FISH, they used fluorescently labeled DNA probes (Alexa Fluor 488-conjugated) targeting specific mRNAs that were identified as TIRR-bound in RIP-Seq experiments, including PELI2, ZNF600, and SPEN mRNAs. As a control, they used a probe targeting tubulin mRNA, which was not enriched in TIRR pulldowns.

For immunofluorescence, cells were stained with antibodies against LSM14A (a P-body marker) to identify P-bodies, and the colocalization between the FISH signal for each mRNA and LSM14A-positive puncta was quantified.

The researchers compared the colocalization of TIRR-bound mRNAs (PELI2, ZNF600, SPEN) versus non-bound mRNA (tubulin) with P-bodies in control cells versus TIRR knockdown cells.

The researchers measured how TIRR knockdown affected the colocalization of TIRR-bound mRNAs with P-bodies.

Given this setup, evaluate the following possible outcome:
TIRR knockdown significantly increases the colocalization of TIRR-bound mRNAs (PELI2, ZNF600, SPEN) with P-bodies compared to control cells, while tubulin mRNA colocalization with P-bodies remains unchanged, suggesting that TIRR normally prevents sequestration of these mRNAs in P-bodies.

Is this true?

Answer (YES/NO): NO